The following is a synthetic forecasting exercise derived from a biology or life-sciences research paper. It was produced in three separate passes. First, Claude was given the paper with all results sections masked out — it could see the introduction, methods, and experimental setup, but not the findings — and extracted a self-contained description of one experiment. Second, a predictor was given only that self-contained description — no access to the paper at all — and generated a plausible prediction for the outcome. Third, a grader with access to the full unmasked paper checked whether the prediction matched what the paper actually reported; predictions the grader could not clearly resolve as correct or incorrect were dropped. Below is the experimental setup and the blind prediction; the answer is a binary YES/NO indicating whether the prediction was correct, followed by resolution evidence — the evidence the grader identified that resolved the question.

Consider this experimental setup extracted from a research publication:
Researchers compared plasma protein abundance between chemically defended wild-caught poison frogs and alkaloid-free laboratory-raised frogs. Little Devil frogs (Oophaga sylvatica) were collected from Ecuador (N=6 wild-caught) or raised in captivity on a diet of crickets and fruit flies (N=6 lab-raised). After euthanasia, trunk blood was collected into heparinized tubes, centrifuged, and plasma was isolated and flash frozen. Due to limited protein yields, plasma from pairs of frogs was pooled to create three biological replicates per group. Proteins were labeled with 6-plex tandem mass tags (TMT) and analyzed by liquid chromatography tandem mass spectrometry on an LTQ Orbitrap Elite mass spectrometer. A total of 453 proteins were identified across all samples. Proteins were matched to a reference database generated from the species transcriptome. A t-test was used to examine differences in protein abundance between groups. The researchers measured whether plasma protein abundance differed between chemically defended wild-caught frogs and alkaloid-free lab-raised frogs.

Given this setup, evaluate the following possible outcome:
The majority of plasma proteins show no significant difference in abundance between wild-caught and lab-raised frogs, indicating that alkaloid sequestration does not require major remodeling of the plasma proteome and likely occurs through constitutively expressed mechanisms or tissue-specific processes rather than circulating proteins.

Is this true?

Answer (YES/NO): YES